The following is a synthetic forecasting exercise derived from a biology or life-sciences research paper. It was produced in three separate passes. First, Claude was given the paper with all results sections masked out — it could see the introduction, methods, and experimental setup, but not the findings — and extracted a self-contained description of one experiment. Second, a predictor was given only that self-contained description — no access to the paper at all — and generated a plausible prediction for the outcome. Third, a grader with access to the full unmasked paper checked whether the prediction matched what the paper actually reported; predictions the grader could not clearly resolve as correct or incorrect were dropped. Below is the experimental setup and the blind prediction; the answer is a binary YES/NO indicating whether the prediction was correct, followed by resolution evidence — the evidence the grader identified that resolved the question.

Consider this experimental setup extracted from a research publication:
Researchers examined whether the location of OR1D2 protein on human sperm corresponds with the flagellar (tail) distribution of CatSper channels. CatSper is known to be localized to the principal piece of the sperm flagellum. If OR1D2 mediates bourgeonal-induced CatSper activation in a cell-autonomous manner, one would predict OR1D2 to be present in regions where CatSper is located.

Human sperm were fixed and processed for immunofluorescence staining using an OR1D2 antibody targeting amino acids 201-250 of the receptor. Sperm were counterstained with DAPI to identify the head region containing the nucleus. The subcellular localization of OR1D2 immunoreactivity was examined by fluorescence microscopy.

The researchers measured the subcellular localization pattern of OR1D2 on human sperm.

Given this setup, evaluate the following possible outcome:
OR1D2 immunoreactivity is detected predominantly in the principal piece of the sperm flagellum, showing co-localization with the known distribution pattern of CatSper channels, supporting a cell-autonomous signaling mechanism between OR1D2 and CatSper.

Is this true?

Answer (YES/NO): NO